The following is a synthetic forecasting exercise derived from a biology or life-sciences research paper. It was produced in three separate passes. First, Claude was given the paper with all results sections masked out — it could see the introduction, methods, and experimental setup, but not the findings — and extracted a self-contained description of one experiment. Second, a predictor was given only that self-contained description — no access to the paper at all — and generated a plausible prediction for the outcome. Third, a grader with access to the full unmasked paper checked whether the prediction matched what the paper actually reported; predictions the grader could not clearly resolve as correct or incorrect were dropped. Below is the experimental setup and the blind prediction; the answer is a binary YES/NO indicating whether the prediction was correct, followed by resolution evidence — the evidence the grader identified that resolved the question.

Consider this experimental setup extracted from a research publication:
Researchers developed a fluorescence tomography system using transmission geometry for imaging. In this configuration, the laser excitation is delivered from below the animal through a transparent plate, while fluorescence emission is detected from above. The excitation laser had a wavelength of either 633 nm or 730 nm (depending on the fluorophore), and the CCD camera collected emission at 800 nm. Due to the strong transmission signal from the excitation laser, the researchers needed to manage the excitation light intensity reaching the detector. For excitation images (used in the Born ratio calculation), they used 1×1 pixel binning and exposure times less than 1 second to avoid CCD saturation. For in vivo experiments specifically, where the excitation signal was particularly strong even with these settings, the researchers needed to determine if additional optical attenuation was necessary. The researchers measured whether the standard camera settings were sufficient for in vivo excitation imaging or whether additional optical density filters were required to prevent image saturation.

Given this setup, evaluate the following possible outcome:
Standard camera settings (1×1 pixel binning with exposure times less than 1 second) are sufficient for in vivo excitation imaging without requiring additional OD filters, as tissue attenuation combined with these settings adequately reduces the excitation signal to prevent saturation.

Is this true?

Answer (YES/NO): NO